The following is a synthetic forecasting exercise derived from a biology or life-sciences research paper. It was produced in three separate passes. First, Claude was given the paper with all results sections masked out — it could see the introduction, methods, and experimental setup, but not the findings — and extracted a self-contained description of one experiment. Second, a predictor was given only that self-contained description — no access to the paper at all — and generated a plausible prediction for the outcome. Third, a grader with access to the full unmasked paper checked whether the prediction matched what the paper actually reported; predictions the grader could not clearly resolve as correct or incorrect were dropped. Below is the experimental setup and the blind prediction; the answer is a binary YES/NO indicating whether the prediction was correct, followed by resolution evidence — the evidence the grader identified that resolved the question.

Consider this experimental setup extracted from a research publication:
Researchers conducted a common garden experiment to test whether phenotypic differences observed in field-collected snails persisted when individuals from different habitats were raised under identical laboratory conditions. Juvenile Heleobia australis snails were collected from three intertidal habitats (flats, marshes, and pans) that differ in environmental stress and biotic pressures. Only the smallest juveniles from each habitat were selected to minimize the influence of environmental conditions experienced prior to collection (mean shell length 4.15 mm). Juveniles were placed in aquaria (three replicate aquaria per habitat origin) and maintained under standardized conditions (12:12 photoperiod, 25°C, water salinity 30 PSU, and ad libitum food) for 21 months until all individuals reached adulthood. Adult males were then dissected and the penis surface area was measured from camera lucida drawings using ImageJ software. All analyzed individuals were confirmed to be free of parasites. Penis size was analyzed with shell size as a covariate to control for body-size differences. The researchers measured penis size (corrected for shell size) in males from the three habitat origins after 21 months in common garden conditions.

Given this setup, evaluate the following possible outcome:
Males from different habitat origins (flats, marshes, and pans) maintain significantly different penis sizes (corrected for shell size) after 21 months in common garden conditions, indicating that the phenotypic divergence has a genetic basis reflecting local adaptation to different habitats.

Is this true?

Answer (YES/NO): YES